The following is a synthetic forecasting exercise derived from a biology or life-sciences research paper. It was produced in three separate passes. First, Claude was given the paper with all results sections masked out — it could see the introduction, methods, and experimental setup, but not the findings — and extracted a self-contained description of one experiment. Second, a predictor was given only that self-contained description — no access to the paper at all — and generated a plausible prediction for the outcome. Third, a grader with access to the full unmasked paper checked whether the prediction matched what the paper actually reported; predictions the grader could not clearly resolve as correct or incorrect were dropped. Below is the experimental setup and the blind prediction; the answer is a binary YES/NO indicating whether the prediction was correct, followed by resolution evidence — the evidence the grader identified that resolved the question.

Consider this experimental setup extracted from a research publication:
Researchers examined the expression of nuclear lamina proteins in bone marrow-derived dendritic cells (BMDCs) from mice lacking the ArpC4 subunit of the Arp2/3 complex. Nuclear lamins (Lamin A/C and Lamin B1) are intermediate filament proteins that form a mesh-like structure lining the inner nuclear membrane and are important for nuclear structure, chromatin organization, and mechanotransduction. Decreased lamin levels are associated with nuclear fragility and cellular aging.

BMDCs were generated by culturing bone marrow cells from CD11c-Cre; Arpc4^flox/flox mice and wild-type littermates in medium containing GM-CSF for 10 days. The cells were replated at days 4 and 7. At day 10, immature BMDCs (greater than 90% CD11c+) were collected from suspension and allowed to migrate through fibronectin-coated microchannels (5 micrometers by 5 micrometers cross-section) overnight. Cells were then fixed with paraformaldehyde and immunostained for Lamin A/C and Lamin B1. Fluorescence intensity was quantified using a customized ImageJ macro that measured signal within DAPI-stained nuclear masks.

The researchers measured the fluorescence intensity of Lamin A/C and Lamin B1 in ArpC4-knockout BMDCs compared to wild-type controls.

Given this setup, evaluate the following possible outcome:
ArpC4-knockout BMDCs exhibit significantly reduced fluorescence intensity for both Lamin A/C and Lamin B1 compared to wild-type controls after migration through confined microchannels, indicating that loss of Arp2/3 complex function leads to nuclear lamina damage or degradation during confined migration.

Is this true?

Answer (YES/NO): NO